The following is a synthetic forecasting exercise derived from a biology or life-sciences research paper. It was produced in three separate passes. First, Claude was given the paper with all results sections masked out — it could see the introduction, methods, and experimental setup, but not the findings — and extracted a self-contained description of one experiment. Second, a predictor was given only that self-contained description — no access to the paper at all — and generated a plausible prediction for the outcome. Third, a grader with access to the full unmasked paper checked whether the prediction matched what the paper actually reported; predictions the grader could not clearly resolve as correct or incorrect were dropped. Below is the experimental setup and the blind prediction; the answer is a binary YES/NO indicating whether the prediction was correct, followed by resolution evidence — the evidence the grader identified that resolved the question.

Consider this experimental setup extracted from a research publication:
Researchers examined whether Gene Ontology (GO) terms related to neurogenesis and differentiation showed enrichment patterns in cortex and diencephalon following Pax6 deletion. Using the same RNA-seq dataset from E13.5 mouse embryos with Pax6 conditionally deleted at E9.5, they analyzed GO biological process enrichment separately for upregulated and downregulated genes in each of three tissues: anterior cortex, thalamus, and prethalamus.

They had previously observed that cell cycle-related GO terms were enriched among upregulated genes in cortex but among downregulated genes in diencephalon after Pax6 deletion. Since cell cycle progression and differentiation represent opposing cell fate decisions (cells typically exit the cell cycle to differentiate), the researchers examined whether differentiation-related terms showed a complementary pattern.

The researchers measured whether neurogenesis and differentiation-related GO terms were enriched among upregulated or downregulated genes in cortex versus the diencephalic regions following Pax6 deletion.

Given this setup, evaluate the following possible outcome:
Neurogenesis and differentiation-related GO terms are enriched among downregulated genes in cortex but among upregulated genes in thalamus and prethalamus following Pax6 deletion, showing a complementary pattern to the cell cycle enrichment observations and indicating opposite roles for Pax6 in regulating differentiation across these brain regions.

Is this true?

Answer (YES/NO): YES